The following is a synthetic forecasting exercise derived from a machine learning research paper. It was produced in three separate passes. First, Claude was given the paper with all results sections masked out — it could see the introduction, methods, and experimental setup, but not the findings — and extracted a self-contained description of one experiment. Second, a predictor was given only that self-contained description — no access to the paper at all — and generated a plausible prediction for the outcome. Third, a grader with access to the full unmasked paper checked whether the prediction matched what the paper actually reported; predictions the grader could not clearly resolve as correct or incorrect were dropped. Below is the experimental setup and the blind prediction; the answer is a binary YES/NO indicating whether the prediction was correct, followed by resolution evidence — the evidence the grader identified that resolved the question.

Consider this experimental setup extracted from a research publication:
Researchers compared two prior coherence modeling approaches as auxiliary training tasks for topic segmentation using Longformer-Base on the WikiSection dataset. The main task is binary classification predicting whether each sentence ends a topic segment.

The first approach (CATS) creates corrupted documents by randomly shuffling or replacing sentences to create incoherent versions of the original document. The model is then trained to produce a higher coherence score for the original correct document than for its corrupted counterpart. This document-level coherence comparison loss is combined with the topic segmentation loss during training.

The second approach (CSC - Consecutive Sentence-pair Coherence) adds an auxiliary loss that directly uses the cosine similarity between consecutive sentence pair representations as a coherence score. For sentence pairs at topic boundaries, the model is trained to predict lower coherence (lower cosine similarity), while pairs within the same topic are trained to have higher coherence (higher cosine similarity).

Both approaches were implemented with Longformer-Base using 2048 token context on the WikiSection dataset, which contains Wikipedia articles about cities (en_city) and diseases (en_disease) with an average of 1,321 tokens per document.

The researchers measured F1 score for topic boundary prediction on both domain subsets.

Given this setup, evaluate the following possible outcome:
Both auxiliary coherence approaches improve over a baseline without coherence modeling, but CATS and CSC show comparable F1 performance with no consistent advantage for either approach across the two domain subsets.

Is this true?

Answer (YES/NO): NO